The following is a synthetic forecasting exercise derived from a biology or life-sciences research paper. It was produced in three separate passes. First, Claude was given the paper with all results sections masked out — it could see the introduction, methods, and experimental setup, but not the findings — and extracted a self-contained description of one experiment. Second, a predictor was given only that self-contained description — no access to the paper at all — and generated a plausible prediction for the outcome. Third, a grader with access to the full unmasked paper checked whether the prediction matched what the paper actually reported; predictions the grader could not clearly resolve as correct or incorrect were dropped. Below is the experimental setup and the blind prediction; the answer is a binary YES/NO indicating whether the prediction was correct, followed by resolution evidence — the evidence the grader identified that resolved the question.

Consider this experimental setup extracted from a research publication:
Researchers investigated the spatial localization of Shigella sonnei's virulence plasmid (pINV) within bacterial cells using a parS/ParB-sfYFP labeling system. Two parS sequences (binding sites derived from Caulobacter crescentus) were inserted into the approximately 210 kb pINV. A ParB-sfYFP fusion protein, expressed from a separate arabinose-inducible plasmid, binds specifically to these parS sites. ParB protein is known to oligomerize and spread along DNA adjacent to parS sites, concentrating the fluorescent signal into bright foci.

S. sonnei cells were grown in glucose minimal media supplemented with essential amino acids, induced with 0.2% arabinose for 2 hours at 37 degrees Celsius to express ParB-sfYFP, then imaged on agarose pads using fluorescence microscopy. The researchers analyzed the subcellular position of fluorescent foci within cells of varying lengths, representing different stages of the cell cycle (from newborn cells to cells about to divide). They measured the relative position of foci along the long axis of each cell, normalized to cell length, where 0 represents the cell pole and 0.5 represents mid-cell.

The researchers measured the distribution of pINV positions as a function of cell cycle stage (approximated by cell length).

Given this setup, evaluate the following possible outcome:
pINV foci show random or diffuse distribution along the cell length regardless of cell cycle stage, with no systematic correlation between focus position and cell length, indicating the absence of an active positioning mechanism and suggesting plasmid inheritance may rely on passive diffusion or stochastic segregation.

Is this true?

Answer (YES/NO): NO